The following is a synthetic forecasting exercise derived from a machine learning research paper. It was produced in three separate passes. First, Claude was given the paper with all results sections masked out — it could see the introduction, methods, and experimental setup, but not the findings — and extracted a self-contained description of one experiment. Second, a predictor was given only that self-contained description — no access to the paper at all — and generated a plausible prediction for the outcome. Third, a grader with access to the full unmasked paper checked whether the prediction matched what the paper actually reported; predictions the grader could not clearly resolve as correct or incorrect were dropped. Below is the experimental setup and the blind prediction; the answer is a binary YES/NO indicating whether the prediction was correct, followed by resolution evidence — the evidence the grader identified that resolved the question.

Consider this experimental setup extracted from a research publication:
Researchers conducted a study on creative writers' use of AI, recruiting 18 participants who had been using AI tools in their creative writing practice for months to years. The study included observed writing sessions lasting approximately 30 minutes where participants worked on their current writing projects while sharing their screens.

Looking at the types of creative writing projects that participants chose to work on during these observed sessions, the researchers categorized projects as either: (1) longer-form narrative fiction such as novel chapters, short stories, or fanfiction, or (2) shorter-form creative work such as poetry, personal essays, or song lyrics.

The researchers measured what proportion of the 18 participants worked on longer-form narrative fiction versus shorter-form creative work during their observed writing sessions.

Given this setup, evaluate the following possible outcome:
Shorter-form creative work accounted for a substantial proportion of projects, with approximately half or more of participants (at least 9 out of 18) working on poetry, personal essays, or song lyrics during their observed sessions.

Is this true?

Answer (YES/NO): NO